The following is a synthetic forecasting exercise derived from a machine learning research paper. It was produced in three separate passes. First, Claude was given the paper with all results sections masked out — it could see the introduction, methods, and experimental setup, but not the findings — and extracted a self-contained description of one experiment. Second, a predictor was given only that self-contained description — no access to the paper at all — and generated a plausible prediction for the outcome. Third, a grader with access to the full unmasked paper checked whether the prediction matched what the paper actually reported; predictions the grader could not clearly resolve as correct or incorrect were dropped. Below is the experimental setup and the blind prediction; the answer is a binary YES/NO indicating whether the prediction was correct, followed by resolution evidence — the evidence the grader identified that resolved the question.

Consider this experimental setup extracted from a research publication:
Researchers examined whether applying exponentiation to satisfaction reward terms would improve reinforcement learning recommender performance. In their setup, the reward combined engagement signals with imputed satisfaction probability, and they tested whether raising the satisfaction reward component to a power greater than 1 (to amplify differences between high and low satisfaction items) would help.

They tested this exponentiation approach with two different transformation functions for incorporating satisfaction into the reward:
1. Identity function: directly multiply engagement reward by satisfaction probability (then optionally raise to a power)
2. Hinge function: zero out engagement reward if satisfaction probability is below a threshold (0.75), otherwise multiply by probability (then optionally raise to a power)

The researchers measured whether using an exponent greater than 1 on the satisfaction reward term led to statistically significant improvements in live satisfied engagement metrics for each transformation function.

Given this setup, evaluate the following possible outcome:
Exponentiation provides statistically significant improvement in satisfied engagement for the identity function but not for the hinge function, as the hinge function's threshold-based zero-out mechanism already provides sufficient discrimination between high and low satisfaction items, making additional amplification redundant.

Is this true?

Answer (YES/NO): YES